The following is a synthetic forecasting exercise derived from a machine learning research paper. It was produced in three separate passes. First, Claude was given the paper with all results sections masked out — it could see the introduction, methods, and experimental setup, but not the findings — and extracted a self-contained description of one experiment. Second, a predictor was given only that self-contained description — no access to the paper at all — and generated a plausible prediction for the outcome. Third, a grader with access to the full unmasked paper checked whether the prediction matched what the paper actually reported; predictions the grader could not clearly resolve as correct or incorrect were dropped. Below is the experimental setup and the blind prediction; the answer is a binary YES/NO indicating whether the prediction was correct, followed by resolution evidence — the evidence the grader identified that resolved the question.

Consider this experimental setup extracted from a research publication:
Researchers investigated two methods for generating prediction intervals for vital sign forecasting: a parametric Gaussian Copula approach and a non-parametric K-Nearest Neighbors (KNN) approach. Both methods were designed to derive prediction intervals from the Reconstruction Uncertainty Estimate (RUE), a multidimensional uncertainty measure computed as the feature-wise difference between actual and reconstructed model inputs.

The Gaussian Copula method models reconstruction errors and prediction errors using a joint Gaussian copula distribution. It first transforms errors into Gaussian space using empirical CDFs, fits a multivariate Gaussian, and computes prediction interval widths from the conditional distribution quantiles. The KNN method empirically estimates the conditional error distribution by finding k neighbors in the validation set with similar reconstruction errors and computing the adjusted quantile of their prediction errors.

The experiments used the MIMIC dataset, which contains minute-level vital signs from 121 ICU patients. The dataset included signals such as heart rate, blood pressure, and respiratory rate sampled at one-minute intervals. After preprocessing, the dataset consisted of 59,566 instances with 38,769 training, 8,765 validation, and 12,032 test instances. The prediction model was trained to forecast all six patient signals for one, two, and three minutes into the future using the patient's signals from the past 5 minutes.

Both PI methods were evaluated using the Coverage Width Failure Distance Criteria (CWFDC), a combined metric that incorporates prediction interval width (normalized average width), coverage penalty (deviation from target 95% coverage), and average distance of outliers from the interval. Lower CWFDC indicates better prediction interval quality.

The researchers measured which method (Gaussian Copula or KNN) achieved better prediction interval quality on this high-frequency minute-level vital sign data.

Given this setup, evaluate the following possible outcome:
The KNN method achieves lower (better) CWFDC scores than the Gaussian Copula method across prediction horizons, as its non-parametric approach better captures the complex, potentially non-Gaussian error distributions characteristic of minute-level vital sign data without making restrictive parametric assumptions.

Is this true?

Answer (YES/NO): YES